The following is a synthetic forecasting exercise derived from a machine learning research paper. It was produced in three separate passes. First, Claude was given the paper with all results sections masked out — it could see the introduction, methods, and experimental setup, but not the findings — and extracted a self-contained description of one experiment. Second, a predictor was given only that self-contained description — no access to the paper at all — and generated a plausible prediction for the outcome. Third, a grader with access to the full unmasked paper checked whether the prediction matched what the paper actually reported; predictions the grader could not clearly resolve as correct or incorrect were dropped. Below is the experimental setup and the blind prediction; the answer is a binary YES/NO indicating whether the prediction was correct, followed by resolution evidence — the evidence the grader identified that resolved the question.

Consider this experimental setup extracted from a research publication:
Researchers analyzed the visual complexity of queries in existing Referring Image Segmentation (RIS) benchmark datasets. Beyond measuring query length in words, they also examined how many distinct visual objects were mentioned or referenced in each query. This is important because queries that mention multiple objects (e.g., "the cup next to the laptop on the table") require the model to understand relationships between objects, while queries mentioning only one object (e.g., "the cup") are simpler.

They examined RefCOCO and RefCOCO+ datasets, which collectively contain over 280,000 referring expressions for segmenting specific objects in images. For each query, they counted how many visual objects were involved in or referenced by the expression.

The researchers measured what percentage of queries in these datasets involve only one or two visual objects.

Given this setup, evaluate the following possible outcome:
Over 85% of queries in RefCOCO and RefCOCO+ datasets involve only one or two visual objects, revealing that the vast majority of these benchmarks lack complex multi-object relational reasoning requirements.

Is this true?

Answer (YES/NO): NO